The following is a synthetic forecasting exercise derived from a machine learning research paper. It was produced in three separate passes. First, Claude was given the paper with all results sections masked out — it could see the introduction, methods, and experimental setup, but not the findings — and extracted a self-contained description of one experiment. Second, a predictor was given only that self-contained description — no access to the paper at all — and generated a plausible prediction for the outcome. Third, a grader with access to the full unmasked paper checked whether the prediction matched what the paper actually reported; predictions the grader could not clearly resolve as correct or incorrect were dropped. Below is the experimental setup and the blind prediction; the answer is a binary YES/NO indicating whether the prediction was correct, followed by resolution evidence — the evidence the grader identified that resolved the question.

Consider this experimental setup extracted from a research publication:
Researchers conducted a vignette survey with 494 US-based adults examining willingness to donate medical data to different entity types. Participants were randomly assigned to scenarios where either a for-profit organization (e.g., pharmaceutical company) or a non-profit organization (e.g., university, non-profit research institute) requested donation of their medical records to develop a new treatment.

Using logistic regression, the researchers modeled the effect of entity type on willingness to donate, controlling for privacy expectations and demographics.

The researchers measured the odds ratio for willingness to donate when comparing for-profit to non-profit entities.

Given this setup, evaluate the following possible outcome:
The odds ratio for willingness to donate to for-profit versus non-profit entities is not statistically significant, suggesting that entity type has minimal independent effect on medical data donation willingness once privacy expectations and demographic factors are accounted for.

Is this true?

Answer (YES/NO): NO